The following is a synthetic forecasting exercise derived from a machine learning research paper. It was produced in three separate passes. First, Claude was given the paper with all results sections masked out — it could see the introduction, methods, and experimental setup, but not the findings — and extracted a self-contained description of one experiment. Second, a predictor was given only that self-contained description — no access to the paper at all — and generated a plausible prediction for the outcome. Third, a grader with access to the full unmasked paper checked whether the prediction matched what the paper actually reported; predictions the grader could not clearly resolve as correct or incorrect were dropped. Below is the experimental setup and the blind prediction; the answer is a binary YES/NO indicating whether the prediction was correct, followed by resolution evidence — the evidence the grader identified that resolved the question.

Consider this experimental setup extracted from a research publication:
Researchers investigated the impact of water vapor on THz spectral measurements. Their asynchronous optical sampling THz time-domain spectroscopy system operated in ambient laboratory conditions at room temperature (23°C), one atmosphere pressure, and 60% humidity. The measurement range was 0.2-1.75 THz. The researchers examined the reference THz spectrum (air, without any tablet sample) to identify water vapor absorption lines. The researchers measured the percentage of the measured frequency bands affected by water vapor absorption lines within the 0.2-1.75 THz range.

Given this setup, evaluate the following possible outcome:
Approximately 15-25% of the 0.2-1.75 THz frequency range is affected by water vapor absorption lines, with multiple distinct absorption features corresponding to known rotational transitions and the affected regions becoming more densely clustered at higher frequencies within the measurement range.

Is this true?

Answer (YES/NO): NO